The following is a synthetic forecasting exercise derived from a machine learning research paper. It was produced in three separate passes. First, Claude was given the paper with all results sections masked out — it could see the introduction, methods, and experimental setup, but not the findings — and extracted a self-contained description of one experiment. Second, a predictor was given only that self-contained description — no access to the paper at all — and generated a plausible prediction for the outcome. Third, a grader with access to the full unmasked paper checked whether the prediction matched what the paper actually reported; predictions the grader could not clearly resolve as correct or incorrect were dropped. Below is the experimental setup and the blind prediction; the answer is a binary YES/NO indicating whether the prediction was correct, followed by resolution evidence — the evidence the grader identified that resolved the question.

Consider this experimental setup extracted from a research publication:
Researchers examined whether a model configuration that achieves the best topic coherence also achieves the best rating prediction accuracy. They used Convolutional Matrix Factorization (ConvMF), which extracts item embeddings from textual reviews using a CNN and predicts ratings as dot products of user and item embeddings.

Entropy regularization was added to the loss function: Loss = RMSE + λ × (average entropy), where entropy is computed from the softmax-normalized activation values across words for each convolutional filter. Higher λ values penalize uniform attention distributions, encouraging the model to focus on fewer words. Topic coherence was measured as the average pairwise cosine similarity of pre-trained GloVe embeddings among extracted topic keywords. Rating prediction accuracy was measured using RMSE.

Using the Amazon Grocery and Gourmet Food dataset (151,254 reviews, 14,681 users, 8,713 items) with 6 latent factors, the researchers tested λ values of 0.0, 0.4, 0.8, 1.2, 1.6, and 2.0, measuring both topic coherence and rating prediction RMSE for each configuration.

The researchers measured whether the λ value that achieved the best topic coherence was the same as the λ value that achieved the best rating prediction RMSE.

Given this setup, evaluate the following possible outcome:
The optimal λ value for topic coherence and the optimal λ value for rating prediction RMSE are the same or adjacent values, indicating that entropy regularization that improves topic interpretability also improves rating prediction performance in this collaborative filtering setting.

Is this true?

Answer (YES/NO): NO